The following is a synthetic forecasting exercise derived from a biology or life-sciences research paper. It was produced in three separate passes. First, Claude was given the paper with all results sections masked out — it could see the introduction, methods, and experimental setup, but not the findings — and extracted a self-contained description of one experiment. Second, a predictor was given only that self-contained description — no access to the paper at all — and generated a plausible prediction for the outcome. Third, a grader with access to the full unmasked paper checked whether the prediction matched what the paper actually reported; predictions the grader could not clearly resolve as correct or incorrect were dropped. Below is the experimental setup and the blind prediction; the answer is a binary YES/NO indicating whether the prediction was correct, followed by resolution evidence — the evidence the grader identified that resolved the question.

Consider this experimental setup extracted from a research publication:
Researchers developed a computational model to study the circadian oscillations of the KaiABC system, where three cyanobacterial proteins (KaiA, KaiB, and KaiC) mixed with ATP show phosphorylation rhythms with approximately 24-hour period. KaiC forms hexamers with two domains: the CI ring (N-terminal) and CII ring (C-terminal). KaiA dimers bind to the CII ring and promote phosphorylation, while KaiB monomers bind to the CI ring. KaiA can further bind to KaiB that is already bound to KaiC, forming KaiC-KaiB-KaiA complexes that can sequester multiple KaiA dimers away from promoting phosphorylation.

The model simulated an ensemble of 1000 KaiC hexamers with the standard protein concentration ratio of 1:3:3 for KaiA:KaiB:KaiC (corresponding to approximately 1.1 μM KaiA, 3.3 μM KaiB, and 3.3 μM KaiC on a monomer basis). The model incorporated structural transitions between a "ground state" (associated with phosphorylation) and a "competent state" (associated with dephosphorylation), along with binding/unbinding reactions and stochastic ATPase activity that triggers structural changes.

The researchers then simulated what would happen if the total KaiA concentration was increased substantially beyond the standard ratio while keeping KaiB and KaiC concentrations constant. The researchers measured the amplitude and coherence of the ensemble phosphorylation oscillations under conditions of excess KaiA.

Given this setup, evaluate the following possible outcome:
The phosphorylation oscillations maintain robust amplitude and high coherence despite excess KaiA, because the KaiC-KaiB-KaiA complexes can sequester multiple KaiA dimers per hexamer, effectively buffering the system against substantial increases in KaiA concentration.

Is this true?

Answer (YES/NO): NO